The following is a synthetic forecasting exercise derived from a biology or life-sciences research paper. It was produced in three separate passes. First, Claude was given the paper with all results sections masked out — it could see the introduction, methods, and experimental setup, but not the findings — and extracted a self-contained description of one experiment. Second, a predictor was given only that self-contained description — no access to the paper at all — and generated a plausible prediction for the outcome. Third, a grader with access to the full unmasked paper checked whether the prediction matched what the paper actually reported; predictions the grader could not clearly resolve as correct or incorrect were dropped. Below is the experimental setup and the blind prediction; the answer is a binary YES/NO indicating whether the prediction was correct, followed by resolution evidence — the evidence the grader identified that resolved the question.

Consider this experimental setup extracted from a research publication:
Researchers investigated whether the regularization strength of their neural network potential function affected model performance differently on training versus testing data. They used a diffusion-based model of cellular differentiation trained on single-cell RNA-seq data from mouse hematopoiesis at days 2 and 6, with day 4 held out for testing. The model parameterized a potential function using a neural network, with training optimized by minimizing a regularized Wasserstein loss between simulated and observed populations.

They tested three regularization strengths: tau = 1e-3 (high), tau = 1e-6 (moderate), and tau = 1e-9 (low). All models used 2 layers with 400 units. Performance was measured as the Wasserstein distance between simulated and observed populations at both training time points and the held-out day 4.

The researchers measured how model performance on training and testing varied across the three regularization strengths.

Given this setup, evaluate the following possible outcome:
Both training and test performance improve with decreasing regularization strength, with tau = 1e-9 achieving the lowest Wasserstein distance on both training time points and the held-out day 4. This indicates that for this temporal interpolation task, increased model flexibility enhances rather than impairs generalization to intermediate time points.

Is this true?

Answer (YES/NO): NO